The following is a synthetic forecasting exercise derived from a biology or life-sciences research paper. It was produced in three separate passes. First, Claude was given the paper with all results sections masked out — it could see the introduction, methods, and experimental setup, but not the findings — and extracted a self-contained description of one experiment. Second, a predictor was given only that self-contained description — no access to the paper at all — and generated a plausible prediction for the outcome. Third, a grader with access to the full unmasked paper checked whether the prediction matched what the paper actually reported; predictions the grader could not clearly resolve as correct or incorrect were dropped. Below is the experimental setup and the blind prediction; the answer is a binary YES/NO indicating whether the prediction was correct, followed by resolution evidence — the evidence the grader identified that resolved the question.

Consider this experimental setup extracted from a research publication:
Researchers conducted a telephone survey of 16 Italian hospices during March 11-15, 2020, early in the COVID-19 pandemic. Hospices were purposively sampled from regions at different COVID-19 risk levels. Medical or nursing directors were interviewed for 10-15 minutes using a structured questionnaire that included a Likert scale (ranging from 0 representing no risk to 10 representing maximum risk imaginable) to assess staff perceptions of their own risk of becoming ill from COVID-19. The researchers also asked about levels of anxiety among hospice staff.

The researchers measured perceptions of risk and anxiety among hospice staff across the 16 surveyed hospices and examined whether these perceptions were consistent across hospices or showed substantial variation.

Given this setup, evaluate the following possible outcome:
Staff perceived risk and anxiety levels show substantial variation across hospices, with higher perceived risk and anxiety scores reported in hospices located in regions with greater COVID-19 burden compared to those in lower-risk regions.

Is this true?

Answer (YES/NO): NO